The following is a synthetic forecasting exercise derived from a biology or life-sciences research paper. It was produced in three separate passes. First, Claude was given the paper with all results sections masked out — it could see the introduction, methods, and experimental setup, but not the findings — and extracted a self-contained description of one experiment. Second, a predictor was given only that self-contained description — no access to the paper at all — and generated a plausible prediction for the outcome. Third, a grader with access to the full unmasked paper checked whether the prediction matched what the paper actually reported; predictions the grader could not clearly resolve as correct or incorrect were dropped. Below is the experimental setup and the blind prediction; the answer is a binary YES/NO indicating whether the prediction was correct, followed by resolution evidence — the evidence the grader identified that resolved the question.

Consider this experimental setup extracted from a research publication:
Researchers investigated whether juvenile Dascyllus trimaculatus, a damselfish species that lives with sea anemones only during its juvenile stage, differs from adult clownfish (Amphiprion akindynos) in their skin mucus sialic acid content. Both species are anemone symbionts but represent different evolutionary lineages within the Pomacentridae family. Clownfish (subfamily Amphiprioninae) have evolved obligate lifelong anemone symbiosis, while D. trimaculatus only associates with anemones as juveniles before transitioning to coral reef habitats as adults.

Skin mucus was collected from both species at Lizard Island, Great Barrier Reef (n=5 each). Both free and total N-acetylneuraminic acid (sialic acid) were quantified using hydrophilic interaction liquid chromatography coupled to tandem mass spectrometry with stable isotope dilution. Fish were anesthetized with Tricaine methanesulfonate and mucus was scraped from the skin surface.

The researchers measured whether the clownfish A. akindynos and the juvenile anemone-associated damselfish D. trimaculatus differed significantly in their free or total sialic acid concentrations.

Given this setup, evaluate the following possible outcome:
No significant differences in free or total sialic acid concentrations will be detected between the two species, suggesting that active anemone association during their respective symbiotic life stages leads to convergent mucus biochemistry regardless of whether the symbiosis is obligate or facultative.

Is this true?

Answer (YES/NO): YES